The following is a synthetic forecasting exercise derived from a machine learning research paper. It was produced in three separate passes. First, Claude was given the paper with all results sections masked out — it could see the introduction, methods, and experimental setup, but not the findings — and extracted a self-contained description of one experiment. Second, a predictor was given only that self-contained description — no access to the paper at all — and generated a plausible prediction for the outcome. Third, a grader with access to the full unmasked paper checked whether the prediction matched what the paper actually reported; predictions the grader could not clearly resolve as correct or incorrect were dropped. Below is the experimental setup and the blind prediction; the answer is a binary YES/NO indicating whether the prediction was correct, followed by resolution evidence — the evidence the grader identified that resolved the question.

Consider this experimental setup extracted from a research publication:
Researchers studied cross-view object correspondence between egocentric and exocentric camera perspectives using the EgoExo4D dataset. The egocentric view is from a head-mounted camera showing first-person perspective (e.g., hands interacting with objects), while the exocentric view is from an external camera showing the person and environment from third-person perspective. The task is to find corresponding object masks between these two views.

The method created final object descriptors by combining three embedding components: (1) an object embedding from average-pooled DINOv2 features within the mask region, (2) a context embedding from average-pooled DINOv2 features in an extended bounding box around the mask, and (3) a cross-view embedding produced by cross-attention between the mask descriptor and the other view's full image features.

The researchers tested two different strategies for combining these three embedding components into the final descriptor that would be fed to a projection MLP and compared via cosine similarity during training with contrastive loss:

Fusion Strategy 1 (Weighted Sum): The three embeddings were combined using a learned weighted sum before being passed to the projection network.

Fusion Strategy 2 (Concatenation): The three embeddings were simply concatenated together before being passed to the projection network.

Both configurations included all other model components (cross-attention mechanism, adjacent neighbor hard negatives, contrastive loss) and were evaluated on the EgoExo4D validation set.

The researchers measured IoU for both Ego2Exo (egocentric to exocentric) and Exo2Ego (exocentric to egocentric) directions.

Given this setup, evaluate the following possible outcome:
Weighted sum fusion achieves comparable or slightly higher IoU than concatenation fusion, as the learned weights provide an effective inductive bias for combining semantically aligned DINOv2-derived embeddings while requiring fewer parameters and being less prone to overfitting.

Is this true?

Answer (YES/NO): NO